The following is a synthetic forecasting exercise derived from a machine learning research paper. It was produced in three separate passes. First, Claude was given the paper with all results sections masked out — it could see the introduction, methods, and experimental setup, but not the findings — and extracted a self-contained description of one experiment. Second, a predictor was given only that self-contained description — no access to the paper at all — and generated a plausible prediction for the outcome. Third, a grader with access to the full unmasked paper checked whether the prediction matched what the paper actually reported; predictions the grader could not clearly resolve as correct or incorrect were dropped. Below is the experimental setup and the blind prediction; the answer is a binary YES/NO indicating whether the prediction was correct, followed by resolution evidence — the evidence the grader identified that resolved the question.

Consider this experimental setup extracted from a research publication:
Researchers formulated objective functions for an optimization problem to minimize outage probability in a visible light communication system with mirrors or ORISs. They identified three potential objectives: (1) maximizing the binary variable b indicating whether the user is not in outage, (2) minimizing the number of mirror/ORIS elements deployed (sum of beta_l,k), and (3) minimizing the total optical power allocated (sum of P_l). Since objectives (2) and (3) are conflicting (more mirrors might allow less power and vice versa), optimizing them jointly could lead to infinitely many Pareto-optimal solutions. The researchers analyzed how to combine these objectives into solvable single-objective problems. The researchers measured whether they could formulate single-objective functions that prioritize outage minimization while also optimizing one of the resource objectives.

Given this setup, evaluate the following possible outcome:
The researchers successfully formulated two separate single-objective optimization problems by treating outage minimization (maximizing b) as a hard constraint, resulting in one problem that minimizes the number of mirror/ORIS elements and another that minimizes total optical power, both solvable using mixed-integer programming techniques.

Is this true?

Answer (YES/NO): NO